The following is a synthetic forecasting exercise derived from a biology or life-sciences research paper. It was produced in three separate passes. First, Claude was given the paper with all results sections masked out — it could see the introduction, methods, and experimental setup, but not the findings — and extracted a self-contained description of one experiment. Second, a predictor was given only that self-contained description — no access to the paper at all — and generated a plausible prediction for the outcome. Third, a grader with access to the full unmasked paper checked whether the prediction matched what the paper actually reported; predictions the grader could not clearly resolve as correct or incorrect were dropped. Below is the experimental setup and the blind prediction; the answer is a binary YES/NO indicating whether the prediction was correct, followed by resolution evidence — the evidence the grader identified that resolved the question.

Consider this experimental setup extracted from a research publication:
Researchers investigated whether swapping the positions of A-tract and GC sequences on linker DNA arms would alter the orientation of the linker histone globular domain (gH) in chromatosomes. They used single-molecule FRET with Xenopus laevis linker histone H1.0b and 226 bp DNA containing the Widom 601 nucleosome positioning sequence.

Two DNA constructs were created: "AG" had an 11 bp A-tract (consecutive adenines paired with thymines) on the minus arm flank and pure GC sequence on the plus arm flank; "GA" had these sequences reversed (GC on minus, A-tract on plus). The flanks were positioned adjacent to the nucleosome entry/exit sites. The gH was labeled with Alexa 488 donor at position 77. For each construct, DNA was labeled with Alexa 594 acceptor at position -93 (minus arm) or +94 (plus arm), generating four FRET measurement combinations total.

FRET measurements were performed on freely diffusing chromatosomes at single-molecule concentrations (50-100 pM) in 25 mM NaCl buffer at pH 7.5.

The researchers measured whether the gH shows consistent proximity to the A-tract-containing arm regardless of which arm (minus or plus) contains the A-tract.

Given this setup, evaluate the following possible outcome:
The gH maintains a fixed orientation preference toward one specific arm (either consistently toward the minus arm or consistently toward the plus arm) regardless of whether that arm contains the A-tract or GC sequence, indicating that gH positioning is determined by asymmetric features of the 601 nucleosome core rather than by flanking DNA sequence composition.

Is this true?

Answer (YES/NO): NO